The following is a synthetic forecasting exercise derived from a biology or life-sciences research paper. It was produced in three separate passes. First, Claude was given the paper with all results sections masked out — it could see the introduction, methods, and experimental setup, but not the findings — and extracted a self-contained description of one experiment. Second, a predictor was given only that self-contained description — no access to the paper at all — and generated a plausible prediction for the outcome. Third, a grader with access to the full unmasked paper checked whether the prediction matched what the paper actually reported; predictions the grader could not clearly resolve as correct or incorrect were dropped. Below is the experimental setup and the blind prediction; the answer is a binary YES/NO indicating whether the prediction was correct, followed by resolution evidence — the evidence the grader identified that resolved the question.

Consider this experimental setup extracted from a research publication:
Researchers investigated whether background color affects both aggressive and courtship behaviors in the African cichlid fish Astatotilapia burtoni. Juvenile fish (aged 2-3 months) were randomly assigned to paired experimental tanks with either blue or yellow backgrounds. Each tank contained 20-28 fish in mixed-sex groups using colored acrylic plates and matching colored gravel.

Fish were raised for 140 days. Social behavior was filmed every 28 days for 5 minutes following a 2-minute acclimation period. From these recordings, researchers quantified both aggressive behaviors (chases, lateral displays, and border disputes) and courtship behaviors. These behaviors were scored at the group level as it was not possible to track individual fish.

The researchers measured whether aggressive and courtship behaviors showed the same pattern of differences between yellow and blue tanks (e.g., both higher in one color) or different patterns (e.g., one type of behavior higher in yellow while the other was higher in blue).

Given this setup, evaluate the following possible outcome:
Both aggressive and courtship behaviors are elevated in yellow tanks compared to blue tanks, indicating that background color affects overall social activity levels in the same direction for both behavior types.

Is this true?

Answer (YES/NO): NO